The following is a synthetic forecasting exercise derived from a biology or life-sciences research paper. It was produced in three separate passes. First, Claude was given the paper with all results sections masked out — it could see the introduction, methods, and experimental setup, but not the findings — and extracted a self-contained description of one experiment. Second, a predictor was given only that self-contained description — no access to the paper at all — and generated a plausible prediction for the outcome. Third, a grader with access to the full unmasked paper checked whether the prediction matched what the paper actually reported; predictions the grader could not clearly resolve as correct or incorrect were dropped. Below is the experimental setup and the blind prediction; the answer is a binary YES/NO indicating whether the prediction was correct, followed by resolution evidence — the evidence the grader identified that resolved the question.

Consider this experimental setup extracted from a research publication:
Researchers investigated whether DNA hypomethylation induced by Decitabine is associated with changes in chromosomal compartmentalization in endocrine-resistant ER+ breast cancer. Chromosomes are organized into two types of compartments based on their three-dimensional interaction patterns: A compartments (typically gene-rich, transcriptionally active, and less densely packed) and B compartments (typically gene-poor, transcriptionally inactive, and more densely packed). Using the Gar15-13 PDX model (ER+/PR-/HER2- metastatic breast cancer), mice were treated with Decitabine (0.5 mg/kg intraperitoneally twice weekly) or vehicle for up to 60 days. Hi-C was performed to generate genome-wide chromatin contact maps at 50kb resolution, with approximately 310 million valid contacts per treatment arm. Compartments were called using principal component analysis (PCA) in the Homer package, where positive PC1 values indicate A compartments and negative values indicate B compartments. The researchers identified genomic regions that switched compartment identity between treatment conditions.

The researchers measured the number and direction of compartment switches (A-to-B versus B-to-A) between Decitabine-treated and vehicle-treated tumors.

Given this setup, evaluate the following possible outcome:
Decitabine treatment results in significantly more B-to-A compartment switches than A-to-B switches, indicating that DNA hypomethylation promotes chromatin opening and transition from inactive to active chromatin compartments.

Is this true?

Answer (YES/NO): YES